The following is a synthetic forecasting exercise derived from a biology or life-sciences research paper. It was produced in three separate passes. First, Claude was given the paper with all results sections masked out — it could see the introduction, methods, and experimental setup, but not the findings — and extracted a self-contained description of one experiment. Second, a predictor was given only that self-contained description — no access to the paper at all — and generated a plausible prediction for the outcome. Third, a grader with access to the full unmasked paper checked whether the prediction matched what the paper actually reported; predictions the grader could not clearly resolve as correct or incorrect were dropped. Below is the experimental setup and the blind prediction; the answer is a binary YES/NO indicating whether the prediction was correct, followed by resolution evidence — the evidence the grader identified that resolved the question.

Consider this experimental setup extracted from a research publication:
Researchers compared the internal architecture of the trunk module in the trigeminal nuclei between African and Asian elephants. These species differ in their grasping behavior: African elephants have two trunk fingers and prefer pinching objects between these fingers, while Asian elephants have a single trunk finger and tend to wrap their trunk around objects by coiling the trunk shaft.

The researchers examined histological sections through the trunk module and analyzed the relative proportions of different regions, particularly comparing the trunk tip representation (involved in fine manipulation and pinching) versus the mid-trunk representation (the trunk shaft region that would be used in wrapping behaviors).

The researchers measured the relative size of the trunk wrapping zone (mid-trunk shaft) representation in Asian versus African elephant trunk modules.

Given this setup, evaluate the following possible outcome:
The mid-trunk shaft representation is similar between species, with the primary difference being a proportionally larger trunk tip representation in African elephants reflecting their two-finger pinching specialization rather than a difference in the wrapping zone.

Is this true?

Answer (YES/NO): NO